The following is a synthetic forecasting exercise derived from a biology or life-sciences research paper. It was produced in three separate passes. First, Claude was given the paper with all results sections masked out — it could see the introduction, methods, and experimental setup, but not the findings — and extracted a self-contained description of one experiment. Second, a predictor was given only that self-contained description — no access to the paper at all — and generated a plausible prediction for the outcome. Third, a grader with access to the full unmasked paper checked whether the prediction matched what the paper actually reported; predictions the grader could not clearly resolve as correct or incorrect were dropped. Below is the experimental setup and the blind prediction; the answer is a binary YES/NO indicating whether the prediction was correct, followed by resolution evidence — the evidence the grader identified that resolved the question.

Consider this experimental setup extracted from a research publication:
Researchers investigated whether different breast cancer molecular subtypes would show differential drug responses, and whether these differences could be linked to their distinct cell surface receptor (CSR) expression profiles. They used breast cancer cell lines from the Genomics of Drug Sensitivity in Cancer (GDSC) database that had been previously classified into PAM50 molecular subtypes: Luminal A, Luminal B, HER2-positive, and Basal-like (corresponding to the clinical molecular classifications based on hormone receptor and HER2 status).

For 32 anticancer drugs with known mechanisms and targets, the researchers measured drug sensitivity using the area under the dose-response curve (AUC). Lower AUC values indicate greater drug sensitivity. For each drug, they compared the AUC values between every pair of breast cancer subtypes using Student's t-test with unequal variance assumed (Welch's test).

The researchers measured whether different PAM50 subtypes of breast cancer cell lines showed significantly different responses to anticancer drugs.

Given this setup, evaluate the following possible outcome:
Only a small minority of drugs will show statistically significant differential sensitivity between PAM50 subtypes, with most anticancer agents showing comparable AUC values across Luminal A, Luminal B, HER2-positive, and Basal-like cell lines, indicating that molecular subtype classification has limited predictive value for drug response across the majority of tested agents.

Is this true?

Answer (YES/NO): YES